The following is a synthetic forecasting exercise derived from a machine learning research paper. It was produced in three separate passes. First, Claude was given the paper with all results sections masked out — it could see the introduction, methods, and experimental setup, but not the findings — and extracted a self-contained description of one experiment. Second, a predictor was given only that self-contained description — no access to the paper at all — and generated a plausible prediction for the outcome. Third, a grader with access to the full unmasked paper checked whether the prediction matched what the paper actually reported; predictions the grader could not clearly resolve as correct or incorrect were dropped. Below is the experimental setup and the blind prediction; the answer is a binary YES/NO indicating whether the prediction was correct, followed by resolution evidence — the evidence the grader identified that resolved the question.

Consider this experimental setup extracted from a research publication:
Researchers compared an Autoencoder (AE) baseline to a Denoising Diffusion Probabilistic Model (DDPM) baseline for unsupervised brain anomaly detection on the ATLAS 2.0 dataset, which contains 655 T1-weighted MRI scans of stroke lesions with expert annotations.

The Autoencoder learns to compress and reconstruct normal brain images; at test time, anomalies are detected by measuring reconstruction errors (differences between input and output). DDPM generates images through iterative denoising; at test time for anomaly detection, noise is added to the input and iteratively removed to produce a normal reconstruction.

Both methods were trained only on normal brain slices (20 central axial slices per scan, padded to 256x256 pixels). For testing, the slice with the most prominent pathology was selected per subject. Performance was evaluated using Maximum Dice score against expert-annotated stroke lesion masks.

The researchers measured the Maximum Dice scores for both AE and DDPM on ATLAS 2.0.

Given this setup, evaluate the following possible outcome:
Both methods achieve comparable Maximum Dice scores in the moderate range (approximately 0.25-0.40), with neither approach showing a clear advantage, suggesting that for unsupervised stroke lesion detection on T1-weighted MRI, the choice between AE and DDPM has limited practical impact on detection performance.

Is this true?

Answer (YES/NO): NO